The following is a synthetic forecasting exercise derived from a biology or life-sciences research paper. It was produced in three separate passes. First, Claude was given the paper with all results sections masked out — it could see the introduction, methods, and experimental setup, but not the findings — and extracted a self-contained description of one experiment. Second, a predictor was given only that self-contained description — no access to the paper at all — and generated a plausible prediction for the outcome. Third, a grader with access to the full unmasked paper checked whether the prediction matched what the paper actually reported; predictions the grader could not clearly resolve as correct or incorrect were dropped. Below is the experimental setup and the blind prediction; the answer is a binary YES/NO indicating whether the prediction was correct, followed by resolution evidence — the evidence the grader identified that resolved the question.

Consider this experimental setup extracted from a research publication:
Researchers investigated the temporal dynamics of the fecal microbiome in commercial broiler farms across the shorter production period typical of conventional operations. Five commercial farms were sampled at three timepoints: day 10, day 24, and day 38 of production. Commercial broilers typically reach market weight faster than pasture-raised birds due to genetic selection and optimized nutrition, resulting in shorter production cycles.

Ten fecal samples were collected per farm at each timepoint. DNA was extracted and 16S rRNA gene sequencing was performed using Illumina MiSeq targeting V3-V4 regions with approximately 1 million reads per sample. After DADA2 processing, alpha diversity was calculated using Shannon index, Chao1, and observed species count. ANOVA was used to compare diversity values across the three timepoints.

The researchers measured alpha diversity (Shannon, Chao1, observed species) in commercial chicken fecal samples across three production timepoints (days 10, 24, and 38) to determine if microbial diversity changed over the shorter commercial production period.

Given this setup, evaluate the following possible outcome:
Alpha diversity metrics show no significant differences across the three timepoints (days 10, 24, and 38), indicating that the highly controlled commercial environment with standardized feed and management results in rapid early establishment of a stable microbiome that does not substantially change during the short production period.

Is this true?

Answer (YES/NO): NO